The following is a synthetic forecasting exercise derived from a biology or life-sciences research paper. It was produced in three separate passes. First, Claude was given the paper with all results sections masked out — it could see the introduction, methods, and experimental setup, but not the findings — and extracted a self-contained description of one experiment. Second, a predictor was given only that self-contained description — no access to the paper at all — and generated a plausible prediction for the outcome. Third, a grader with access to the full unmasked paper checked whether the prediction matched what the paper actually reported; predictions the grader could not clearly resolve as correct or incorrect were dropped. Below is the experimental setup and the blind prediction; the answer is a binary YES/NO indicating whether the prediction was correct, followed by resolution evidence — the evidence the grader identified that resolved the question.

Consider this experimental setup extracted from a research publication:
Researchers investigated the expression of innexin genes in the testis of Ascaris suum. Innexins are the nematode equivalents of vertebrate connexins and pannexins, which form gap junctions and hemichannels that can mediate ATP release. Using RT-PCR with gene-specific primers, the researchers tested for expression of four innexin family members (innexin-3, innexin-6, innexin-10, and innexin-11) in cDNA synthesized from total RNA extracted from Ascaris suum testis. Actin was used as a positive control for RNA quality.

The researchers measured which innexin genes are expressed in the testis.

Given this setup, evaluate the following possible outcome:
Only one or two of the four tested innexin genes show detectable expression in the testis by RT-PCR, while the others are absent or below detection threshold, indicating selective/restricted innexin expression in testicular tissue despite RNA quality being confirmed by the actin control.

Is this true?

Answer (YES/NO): YES